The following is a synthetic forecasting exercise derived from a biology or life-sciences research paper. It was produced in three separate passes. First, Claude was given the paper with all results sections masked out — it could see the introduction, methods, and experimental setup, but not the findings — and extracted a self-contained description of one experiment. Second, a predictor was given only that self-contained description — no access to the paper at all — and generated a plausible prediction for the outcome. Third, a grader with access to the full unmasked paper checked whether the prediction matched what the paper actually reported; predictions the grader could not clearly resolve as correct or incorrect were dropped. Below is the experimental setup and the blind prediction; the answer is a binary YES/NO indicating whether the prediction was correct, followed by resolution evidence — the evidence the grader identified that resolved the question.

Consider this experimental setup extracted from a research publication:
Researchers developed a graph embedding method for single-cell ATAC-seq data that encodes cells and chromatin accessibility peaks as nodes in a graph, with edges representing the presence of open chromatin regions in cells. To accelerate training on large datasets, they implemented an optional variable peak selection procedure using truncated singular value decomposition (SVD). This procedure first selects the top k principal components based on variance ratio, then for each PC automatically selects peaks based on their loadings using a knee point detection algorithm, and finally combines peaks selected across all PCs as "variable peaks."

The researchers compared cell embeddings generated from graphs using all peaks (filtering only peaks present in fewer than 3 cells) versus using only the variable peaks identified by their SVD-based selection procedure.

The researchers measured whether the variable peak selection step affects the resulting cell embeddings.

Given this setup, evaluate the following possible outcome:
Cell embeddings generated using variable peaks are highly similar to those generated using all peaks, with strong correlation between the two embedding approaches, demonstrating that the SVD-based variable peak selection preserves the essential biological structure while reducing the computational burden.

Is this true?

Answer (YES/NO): YES